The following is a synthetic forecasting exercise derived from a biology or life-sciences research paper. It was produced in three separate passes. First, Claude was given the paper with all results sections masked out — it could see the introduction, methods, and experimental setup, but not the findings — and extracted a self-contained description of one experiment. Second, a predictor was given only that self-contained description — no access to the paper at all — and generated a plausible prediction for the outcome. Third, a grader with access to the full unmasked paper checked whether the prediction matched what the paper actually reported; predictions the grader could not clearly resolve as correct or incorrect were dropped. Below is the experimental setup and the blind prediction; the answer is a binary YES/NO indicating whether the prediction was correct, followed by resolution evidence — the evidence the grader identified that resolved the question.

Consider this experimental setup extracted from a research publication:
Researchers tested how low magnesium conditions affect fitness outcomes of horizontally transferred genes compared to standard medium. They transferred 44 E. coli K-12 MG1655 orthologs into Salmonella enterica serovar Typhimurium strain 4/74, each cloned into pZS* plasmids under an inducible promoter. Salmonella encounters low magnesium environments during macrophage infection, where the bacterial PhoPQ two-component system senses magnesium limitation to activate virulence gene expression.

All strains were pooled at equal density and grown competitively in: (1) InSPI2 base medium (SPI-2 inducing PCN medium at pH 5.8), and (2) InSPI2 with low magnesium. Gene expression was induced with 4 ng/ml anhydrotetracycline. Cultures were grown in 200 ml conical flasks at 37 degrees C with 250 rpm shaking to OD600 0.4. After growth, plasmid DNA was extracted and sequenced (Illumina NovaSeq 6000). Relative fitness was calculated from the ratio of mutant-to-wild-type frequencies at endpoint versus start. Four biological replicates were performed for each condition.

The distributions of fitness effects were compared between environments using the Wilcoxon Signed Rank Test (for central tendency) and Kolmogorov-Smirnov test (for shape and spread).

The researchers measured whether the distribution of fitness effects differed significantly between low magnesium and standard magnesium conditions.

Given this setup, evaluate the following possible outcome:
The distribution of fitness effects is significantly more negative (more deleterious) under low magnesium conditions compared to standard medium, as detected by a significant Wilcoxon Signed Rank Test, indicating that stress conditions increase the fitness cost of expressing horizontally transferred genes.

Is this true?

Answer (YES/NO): NO